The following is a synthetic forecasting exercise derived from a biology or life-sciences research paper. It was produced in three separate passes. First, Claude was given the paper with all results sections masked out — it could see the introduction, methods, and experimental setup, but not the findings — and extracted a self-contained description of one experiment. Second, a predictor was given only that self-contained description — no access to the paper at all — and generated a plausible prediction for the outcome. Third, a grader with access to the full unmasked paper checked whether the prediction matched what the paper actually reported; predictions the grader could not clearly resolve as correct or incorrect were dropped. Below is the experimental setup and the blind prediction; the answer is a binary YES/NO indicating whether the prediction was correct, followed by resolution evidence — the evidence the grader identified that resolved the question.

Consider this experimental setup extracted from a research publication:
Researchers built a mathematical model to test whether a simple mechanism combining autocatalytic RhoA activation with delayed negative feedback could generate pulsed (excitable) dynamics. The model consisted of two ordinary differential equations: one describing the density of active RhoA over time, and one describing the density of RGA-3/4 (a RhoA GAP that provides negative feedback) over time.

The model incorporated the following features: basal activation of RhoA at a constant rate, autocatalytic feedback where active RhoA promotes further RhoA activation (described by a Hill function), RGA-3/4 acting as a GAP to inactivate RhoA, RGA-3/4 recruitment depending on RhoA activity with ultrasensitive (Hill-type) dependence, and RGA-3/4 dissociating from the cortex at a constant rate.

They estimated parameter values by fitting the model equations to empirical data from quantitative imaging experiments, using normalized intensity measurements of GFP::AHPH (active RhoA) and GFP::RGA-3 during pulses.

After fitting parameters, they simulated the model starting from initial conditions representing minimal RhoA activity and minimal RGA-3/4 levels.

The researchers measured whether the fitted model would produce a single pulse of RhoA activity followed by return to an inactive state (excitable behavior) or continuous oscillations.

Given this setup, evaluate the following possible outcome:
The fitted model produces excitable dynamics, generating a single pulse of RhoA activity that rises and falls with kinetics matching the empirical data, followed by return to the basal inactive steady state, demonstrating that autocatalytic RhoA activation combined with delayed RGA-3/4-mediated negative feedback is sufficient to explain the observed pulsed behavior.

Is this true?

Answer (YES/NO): NO